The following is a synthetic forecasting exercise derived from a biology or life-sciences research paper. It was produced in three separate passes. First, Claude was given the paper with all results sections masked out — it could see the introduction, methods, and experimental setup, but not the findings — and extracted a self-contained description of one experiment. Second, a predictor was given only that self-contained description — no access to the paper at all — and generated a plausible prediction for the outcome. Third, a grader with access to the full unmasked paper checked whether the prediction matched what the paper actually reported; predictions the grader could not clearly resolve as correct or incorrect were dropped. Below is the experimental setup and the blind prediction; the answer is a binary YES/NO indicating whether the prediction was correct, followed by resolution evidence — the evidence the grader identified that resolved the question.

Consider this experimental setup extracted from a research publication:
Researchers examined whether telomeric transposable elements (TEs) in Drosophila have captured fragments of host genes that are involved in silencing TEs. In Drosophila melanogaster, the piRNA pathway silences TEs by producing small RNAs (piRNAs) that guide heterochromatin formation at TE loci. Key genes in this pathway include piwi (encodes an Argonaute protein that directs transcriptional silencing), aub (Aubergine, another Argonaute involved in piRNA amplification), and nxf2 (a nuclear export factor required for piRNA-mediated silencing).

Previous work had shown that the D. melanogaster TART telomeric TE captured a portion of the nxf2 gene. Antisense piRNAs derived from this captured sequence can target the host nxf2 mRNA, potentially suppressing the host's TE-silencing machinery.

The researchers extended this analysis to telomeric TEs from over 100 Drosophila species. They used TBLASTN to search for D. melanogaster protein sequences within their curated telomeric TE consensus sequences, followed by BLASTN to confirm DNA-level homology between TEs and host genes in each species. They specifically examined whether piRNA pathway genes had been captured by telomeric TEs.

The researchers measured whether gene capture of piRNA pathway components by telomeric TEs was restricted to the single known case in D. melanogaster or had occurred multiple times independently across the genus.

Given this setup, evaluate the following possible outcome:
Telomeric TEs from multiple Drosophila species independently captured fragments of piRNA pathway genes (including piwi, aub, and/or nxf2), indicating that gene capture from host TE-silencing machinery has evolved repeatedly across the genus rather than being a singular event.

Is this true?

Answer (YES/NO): YES